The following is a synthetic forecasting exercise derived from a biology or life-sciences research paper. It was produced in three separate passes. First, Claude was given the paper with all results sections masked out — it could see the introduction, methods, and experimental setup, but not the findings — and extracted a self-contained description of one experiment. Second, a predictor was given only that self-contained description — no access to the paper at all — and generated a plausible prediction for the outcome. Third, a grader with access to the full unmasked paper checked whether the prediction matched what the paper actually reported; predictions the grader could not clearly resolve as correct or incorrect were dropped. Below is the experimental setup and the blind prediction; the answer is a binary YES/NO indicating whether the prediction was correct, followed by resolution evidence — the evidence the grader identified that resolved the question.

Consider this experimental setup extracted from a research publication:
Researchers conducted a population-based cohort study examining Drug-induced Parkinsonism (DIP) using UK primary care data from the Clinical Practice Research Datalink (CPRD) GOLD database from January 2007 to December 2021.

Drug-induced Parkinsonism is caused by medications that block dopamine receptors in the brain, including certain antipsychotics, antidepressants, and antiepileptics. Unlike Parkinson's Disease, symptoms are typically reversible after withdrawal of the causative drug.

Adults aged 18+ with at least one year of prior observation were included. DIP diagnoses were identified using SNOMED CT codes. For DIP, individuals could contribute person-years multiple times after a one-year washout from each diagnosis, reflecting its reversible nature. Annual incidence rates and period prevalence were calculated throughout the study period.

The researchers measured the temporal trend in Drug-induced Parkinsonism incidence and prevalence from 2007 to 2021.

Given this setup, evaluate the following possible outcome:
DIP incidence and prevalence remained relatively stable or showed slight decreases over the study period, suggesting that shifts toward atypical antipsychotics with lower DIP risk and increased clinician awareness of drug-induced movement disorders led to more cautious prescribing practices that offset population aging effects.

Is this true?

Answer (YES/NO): YES